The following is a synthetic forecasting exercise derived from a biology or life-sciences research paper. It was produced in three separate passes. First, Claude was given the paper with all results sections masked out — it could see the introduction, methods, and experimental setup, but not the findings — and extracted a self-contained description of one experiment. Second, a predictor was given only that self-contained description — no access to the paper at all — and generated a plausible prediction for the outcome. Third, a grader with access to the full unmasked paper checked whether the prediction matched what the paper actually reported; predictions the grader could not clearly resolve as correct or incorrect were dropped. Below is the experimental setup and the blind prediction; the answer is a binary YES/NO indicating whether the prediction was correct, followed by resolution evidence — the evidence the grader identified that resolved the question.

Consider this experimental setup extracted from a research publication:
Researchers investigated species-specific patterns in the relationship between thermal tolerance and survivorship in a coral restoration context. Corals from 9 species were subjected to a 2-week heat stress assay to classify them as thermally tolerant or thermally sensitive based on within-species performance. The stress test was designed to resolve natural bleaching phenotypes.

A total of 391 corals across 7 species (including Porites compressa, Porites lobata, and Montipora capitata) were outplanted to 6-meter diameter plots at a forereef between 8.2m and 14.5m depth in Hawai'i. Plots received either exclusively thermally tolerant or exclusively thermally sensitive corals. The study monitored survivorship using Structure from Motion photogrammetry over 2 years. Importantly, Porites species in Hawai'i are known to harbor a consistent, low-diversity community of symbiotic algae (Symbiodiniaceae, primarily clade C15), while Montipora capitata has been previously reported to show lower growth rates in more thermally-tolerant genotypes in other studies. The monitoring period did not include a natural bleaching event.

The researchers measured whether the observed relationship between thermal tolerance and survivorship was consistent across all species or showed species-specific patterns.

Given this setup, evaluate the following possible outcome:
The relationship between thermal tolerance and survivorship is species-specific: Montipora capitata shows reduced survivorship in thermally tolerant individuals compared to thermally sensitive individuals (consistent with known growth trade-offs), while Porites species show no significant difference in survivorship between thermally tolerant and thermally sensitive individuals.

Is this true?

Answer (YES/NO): NO